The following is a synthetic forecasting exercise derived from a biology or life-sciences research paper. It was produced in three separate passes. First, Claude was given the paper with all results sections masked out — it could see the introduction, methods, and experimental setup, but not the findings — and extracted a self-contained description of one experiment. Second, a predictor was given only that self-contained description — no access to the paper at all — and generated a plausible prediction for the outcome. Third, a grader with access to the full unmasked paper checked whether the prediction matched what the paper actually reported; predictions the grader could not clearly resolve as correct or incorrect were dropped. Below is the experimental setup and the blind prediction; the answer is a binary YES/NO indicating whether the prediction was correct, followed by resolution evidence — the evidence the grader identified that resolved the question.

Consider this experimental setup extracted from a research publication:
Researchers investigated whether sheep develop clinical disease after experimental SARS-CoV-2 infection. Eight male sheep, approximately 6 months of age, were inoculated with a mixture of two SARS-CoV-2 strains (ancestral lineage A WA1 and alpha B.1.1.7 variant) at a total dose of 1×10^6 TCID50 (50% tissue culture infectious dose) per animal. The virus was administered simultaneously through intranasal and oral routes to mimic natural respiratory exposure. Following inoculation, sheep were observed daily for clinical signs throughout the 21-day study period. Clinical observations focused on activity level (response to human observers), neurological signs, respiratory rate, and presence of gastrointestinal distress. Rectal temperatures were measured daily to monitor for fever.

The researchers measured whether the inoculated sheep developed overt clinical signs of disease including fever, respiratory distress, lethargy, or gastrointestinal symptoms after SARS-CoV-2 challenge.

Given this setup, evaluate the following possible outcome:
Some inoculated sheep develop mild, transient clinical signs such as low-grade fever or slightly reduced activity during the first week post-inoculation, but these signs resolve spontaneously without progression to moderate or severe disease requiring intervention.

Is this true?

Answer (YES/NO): NO